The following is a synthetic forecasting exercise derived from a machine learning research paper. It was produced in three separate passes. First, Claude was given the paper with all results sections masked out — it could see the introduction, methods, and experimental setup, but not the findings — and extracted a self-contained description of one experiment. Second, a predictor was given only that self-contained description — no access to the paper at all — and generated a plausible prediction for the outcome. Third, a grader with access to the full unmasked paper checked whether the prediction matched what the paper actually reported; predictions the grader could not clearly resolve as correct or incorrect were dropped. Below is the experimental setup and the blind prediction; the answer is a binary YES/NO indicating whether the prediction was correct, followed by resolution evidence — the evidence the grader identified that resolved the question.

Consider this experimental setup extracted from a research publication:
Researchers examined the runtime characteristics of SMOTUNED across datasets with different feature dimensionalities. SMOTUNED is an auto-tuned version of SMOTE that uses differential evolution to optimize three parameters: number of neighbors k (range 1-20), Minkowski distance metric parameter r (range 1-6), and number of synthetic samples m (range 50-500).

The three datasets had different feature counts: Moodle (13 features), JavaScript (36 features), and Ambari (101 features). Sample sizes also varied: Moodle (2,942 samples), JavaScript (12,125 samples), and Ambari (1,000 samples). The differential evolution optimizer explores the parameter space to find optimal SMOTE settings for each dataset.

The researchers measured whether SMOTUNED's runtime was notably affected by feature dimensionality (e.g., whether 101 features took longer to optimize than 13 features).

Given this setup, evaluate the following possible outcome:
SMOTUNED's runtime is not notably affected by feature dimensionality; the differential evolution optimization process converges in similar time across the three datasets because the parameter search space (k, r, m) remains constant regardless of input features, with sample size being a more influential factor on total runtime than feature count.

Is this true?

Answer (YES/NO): YES